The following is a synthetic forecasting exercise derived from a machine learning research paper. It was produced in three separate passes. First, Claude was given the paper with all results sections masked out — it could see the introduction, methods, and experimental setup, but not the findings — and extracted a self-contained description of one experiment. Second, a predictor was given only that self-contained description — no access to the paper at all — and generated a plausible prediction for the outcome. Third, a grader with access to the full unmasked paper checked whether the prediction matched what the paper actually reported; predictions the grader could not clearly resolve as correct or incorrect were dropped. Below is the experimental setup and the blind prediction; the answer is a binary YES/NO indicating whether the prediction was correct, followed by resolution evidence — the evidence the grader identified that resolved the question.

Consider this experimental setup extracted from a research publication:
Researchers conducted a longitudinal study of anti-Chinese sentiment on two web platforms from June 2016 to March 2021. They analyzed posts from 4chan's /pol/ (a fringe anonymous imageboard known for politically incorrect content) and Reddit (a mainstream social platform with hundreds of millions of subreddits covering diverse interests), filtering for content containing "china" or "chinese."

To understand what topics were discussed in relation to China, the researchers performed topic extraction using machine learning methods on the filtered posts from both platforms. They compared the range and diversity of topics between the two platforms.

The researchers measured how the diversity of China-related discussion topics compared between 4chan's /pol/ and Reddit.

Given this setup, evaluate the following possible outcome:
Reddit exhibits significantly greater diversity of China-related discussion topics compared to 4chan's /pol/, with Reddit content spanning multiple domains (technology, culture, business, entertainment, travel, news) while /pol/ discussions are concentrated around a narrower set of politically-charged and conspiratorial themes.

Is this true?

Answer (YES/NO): NO